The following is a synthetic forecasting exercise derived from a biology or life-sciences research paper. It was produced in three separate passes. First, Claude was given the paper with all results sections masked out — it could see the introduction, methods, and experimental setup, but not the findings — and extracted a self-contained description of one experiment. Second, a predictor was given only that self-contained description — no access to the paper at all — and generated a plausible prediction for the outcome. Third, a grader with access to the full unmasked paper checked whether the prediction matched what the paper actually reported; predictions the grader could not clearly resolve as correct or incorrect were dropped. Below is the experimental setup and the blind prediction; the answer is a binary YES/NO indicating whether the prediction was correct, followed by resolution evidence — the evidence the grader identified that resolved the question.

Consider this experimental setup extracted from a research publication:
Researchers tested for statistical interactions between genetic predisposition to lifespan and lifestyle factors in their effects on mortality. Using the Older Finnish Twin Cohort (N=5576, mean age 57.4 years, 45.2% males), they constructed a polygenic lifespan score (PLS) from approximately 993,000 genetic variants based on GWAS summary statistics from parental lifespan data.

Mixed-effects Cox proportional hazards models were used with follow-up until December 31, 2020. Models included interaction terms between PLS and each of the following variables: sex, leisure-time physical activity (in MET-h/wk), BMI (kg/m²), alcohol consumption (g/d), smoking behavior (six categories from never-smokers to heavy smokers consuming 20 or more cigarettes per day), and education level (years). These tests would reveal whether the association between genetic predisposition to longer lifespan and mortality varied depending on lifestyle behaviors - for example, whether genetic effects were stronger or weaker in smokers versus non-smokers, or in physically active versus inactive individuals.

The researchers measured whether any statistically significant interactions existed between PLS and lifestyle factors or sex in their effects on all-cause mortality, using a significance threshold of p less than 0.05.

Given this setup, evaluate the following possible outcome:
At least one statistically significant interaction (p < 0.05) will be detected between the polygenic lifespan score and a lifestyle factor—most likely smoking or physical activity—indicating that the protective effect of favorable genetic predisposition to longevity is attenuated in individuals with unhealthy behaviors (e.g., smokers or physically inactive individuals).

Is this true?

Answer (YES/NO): NO